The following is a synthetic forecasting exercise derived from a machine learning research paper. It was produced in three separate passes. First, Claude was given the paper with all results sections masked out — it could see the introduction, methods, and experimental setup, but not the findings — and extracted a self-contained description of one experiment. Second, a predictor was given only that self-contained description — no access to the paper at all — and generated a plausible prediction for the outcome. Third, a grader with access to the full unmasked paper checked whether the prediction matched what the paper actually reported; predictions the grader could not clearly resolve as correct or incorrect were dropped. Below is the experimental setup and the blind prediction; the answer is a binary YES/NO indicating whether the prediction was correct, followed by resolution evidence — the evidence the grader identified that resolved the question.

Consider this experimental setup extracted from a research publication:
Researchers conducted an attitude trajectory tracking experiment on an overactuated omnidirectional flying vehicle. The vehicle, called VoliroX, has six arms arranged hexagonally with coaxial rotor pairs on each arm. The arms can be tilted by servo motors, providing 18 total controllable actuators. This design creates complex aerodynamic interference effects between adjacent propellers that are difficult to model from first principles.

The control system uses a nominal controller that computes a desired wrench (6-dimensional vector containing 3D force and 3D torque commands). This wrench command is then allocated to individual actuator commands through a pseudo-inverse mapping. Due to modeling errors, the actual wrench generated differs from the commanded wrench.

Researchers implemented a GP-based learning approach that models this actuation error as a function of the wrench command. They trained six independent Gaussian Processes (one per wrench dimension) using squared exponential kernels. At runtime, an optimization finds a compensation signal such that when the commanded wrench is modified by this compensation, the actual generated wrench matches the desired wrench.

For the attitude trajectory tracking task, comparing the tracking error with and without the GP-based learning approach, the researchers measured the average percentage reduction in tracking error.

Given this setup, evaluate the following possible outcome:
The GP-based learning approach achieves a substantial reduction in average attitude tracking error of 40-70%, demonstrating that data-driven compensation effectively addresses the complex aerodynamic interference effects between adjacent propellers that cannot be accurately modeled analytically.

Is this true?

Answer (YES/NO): NO